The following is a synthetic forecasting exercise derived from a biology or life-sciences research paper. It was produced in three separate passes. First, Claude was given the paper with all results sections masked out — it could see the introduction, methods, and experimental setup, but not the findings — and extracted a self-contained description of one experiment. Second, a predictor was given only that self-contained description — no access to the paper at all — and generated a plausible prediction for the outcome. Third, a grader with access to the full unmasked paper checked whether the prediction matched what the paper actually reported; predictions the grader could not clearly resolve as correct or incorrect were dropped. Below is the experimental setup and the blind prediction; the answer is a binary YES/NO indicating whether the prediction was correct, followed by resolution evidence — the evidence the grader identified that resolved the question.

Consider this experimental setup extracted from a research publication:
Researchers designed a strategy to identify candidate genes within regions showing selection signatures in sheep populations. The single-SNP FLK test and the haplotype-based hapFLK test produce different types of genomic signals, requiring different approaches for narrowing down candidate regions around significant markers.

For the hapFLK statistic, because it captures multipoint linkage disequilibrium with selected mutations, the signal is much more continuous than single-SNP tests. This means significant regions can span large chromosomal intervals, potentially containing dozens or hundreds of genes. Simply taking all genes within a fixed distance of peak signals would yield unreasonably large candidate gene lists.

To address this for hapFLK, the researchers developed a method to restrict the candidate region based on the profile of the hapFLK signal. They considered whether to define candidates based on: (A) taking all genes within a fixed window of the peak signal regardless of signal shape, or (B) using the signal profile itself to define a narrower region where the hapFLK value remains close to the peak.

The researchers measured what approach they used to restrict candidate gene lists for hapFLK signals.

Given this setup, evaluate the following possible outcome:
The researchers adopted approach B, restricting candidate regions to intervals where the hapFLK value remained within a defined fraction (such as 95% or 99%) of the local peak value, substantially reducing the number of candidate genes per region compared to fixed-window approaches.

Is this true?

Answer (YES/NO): NO